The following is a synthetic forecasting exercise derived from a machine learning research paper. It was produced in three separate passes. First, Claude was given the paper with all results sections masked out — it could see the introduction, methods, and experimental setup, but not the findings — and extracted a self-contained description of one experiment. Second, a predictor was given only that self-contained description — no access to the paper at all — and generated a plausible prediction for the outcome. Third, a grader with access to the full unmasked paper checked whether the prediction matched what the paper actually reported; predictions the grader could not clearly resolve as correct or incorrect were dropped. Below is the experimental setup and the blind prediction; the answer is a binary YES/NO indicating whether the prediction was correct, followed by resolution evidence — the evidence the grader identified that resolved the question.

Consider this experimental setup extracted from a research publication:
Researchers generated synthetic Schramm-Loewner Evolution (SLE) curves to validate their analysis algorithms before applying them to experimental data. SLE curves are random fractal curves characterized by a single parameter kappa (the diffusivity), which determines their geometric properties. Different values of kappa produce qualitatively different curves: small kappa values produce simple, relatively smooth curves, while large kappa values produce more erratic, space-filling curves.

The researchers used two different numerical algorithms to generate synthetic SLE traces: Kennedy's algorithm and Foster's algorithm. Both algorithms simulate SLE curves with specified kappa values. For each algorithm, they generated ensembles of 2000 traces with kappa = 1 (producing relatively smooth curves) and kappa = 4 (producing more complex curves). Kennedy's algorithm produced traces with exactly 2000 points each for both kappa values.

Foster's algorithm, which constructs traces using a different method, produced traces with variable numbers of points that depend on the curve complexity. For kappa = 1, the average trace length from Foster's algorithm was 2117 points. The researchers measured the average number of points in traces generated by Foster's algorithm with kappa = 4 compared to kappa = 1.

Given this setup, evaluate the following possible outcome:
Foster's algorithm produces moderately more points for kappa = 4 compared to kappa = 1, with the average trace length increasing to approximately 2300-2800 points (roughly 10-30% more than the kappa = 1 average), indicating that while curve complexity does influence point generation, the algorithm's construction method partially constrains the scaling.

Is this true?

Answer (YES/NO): NO